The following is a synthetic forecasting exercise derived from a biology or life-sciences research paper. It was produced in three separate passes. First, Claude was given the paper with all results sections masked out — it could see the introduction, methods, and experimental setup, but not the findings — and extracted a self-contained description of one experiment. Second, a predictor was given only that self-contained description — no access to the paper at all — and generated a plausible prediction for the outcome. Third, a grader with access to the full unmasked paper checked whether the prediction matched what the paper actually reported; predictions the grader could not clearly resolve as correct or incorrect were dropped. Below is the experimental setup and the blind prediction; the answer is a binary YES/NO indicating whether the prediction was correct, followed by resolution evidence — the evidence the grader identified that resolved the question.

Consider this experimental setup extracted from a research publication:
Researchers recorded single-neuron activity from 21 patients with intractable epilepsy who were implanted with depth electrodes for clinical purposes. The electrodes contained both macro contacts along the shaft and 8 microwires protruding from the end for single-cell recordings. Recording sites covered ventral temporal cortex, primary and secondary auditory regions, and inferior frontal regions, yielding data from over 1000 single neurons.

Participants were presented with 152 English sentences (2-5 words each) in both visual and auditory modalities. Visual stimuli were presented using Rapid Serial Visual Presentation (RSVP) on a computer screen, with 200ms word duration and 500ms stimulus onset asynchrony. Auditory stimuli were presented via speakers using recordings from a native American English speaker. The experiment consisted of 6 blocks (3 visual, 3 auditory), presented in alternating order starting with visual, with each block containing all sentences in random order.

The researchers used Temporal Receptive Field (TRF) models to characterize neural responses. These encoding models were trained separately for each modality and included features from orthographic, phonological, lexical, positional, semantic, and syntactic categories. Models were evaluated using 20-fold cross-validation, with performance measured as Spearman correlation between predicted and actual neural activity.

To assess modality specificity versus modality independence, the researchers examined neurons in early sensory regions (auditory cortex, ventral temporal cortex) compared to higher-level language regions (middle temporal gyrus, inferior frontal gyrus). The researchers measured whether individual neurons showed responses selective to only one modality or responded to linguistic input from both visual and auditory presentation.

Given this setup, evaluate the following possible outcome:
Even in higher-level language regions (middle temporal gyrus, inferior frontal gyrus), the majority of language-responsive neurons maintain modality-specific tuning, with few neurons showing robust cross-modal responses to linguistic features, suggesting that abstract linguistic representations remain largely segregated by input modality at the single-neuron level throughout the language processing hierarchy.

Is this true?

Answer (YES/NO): NO